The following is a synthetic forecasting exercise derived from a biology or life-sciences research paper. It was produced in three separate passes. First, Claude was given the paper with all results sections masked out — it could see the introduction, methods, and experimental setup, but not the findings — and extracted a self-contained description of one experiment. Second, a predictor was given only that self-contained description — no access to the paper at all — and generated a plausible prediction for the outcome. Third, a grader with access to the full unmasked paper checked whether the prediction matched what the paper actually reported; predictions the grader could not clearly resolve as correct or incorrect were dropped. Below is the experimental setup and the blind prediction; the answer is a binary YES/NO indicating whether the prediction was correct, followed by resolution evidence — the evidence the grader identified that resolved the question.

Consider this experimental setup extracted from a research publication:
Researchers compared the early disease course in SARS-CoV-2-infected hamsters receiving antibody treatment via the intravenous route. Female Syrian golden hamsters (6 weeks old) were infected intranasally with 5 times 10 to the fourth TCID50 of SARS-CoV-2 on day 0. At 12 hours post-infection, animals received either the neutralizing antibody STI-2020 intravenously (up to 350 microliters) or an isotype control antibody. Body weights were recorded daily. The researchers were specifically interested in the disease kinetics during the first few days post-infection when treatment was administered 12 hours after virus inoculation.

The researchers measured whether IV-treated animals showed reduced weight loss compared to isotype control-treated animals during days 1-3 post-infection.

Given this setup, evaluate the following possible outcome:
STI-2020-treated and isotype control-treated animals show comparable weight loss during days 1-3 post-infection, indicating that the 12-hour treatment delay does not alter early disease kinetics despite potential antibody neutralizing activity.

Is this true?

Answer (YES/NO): YES